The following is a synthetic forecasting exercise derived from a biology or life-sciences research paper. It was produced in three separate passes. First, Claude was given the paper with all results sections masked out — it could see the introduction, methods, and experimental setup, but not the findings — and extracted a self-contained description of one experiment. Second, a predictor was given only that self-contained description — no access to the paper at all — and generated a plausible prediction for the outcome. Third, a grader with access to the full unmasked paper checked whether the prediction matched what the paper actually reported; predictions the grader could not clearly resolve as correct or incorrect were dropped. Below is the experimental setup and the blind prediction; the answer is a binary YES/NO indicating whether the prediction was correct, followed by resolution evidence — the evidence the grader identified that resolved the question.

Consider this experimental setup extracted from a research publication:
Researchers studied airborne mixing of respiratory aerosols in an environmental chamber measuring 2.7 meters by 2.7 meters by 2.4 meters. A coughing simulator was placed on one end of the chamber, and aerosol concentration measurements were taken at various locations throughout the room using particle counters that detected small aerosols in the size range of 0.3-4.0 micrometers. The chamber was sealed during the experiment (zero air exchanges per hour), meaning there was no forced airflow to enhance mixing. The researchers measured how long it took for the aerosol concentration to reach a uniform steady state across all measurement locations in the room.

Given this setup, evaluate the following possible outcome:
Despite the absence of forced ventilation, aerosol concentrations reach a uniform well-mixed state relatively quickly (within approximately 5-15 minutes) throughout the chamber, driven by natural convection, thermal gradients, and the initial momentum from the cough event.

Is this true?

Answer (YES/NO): YES